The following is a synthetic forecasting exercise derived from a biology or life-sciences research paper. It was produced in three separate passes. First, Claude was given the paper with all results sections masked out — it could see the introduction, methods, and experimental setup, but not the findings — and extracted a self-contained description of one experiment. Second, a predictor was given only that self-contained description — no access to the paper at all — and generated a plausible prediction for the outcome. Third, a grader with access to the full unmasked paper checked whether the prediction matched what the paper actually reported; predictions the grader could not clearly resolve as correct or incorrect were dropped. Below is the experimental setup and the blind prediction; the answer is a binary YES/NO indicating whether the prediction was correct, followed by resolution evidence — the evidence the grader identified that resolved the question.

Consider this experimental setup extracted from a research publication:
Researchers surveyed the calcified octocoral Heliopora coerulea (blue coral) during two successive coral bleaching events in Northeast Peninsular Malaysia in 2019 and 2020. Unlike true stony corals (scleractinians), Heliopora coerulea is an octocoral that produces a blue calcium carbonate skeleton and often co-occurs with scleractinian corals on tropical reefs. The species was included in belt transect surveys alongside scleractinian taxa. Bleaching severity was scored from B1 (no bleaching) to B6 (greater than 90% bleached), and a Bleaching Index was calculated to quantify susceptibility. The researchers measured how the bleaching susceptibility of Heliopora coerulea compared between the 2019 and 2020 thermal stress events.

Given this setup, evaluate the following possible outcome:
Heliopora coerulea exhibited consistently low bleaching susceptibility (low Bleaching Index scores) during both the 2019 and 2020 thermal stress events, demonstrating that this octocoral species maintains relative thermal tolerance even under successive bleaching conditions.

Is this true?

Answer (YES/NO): NO